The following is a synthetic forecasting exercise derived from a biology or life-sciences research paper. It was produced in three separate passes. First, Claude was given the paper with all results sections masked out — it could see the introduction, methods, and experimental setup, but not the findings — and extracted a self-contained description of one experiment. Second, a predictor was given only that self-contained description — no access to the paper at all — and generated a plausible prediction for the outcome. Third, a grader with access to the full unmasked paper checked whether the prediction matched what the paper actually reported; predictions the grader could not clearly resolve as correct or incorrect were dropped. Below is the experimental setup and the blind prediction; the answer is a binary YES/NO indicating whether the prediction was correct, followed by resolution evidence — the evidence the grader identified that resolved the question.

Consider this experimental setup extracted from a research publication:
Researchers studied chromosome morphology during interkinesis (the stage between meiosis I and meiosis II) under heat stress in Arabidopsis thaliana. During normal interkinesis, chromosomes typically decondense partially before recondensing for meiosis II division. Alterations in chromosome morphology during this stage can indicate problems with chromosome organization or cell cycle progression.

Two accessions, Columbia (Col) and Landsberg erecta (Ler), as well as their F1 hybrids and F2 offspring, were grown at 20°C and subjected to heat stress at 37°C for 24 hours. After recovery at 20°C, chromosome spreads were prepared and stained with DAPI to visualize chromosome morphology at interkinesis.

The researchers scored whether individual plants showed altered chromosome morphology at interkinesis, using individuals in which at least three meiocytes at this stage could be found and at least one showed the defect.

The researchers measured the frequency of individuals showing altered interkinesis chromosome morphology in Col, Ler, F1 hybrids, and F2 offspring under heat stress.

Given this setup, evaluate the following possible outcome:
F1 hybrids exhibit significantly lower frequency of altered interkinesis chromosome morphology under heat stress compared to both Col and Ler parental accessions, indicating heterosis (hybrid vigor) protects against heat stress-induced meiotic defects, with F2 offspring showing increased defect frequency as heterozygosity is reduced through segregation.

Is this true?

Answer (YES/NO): NO